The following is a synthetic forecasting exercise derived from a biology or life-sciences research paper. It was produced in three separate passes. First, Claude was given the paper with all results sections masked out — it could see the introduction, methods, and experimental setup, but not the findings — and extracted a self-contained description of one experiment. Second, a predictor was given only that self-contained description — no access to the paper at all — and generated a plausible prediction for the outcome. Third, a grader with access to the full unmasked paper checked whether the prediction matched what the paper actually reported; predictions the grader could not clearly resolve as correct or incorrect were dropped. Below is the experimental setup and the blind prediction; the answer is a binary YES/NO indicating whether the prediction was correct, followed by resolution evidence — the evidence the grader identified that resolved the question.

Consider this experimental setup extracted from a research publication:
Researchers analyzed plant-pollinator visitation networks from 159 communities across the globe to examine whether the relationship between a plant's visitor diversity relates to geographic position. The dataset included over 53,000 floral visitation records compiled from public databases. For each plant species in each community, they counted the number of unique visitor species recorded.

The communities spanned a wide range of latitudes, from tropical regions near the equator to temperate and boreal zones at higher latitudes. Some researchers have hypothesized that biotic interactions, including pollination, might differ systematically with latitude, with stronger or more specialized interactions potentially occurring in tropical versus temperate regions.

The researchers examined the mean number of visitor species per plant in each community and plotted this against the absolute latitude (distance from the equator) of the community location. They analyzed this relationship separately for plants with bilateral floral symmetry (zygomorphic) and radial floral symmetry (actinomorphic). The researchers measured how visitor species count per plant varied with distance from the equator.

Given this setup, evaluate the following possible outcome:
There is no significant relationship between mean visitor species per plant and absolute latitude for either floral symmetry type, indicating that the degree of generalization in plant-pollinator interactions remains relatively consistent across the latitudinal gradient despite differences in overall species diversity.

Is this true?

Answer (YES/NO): NO